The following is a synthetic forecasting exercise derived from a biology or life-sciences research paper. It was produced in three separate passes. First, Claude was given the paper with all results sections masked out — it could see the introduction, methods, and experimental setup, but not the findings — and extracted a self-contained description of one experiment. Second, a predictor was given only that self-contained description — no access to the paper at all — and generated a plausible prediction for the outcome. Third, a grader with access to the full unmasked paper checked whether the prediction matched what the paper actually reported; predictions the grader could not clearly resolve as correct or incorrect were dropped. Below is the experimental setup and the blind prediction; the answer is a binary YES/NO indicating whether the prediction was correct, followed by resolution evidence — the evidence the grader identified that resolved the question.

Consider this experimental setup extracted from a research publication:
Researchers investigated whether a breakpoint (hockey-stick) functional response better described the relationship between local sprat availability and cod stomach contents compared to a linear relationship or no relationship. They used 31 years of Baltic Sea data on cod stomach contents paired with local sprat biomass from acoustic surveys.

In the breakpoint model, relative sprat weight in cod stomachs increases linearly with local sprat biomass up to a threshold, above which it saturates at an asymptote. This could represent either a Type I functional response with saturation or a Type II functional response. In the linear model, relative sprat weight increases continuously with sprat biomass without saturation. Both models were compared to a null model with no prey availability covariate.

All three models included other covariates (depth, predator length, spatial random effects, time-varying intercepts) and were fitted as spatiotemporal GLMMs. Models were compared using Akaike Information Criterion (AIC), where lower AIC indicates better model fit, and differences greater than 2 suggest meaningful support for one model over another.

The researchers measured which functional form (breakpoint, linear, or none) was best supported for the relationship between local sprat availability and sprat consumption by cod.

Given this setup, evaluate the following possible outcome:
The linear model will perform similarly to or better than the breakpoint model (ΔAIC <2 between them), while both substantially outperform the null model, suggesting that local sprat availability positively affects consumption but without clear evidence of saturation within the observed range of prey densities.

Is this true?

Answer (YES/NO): NO